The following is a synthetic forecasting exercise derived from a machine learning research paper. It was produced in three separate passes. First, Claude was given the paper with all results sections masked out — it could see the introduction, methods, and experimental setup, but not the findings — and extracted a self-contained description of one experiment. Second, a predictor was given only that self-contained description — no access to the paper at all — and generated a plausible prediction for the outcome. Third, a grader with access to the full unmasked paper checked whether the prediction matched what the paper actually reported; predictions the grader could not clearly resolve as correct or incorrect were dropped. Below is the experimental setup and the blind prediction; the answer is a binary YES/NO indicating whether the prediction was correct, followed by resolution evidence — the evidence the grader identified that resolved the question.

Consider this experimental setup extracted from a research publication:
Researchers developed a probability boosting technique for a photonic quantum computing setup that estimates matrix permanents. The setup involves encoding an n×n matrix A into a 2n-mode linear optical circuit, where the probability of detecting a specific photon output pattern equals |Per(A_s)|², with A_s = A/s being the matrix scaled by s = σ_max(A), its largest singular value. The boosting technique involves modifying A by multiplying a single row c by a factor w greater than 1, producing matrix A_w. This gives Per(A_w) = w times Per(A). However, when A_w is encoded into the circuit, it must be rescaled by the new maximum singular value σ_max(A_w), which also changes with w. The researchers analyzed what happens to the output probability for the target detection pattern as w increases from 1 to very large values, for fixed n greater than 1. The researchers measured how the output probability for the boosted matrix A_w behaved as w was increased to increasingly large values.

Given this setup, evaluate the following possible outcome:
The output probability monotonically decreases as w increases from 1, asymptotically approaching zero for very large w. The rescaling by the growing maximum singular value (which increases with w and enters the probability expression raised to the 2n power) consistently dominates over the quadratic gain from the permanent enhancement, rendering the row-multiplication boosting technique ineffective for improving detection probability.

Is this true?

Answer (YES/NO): NO